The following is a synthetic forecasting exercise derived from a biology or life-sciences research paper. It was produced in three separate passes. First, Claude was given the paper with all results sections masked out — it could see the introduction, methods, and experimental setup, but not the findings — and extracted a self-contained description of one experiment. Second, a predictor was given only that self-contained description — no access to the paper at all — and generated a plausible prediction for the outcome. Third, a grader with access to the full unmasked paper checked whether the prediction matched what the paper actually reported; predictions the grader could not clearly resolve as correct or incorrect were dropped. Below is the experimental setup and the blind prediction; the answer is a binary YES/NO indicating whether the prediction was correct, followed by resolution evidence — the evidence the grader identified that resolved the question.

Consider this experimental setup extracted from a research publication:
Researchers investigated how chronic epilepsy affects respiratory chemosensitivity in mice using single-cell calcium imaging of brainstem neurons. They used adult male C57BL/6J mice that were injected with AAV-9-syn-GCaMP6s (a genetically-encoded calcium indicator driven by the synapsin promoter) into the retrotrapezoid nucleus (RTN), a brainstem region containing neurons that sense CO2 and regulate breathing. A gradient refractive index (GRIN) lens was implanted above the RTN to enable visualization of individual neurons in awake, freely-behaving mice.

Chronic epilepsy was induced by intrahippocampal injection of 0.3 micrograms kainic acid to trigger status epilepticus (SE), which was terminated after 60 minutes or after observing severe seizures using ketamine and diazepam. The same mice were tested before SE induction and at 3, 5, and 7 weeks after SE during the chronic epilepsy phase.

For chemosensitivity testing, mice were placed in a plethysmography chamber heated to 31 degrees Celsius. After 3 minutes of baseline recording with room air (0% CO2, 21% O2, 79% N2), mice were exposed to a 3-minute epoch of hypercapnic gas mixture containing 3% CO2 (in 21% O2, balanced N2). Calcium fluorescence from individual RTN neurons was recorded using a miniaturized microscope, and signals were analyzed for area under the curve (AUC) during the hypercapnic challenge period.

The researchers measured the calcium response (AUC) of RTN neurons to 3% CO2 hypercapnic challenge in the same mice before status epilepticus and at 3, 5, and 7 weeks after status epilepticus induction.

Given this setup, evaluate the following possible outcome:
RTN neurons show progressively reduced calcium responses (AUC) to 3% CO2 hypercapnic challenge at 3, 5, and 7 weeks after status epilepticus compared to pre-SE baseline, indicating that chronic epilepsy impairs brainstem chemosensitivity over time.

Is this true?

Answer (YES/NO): NO